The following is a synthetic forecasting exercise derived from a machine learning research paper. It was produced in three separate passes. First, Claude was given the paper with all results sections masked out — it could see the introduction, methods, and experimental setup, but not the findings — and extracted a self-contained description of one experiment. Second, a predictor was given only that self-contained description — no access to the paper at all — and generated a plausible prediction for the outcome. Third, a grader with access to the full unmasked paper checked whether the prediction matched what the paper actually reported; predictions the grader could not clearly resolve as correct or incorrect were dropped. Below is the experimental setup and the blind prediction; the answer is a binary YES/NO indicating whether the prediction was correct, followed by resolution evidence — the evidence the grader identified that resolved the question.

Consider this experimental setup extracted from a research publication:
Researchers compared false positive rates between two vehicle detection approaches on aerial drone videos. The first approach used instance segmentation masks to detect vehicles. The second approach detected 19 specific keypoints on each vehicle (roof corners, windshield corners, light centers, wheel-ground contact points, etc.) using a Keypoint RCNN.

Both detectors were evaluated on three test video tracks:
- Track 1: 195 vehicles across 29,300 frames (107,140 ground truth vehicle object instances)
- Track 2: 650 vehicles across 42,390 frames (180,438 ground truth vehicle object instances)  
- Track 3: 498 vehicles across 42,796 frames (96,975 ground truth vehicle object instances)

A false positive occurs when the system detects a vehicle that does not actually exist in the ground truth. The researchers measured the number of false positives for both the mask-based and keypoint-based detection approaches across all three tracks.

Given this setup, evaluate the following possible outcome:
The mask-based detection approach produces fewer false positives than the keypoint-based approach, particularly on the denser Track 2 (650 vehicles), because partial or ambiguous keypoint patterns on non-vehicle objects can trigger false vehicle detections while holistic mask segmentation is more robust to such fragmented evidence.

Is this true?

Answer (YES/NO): NO